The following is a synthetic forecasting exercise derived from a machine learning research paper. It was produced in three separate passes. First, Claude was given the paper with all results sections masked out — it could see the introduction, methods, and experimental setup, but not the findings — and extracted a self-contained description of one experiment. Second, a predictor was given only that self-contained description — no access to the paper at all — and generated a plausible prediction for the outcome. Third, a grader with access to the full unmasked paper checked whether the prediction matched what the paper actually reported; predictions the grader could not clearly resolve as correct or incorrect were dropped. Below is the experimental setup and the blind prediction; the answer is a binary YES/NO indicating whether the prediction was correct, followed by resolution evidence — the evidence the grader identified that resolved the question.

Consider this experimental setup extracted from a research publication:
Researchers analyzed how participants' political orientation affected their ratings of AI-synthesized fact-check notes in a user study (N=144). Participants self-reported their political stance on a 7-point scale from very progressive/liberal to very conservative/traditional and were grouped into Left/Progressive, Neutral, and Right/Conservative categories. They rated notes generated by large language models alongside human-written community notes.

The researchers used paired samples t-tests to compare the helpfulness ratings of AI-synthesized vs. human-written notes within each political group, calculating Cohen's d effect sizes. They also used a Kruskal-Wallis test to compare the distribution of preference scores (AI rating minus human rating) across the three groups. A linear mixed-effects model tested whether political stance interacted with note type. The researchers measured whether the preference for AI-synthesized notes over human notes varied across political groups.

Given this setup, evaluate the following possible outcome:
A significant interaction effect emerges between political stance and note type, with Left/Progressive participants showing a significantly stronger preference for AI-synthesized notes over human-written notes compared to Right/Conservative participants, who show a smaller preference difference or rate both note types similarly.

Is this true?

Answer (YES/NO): YES